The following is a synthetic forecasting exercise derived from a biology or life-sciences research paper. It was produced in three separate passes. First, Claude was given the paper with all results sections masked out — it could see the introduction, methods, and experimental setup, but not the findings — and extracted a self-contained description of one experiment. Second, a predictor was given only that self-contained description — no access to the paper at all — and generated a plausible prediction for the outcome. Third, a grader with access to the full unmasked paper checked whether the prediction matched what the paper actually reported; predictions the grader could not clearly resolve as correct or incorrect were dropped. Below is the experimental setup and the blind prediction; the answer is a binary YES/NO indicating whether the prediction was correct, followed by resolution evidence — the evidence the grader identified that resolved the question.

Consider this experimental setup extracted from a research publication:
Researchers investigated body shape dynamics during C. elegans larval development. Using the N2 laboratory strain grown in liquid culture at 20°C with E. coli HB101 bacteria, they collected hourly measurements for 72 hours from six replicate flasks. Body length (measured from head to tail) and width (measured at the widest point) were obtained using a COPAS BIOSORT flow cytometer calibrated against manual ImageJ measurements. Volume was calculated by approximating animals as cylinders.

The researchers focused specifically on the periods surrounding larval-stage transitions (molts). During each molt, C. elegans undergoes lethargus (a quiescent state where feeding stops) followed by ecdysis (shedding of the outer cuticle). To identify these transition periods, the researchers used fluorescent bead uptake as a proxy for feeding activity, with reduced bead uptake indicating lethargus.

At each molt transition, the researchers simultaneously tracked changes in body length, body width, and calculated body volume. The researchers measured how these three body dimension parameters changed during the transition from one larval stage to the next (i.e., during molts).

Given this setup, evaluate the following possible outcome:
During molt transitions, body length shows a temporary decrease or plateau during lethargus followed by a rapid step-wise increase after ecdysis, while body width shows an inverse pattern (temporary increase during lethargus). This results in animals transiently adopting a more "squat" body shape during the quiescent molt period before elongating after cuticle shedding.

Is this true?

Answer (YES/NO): NO